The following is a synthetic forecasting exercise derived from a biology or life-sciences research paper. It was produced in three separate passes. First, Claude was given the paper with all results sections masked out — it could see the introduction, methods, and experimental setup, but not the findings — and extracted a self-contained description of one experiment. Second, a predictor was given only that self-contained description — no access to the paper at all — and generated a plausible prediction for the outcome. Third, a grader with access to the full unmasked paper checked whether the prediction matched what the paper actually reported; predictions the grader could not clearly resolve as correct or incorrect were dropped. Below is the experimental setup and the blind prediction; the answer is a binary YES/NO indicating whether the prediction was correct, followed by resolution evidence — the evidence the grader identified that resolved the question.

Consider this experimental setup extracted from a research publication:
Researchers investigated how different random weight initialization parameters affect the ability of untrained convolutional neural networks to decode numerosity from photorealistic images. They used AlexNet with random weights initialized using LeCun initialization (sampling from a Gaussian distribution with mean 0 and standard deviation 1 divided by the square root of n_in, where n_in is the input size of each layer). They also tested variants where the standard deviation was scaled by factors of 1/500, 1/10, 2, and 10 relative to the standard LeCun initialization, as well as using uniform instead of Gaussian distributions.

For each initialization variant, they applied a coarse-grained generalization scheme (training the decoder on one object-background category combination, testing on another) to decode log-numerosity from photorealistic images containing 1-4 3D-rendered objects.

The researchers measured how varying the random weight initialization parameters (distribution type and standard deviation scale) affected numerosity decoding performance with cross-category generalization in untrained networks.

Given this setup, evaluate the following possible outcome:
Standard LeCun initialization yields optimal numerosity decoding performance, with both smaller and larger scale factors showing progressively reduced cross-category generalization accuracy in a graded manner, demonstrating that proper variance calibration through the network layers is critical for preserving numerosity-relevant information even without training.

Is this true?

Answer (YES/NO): NO